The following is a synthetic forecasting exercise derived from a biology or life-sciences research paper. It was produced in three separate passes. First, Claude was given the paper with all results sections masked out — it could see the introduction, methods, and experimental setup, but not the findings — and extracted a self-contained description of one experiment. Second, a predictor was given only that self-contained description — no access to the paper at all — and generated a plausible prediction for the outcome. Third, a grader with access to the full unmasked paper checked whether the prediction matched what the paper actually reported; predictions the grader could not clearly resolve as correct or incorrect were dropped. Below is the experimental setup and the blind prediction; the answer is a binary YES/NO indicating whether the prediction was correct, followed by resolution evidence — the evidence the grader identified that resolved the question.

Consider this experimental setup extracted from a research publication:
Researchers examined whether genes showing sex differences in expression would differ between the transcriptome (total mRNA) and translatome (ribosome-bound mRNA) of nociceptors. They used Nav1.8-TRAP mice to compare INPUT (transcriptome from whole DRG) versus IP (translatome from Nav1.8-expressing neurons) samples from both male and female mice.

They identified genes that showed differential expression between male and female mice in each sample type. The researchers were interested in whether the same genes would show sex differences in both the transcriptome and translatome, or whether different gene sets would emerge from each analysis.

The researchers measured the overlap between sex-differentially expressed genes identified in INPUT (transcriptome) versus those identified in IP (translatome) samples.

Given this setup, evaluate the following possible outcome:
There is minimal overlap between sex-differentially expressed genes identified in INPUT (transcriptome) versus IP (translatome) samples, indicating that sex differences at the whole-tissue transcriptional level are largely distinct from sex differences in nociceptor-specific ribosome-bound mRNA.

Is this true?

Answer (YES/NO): YES